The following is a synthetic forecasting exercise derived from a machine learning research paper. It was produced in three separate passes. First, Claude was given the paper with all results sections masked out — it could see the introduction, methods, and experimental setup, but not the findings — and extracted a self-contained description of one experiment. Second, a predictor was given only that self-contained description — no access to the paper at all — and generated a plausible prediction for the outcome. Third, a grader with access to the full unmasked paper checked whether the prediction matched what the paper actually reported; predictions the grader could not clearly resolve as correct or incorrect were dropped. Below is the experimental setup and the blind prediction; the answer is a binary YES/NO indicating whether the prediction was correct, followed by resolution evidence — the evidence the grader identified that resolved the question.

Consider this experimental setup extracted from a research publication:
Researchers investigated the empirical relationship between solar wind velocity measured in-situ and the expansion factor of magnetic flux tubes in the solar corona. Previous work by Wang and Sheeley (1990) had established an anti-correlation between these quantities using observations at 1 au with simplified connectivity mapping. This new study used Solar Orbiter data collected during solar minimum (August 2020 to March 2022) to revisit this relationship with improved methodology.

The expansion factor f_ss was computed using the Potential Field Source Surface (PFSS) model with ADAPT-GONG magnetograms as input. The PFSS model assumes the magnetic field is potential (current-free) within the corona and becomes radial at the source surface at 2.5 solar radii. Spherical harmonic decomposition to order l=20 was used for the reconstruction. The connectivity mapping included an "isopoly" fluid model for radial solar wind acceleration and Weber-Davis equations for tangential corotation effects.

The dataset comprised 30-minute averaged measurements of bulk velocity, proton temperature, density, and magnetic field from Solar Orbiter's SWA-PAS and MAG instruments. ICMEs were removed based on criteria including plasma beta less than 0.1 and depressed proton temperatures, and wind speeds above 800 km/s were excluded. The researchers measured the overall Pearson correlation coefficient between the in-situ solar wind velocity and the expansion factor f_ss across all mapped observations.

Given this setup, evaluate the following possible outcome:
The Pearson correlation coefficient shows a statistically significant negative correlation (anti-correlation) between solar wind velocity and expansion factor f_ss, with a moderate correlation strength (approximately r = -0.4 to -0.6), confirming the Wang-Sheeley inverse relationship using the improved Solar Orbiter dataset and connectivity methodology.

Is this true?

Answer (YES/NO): NO